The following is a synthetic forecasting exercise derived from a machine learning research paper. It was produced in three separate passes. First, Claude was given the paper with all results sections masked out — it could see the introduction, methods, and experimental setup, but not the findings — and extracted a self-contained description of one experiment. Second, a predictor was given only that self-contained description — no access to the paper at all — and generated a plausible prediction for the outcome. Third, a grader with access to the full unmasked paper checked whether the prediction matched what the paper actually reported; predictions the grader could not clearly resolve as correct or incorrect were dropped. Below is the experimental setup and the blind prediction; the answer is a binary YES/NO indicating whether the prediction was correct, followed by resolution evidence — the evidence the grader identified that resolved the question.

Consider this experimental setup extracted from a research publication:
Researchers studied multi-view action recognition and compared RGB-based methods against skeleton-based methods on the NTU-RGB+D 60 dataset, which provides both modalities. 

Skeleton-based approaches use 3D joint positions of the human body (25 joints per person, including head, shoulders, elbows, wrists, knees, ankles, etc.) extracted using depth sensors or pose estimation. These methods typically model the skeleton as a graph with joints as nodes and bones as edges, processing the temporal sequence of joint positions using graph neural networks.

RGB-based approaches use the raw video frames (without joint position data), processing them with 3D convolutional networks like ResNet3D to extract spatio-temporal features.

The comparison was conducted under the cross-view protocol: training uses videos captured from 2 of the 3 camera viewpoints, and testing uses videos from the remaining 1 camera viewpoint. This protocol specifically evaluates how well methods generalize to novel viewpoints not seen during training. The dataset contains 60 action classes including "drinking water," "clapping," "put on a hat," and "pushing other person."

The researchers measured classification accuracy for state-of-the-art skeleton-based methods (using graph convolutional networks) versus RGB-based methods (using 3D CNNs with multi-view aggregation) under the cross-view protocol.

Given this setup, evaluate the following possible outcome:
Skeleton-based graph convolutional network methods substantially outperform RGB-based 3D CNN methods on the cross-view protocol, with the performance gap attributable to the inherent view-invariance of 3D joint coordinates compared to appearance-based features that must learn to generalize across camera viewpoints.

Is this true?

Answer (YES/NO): NO